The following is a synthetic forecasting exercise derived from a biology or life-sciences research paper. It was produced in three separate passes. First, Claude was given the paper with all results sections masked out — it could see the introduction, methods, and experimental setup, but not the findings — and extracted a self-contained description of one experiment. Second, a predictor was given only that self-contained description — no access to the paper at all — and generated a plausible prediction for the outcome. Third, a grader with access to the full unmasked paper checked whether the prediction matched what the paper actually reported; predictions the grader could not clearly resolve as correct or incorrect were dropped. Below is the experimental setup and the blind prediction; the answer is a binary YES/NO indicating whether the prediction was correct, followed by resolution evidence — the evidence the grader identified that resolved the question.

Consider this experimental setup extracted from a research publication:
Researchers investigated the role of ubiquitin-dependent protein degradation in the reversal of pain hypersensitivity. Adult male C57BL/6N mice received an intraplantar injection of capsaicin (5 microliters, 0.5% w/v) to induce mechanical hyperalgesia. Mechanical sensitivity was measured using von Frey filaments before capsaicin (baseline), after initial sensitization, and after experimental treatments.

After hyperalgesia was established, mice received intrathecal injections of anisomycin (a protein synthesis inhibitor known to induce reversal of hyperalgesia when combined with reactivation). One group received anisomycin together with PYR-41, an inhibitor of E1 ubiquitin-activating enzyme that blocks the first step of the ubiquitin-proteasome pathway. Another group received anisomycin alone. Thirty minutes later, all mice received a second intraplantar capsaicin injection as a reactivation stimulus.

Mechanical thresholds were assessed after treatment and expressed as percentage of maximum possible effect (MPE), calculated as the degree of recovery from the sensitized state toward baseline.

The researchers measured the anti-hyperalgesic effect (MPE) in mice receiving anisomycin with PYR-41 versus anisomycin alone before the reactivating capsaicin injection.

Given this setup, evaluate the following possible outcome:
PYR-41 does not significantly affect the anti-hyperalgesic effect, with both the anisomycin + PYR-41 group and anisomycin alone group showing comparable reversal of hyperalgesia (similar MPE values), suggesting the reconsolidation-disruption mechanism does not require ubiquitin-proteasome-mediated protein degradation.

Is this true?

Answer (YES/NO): NO